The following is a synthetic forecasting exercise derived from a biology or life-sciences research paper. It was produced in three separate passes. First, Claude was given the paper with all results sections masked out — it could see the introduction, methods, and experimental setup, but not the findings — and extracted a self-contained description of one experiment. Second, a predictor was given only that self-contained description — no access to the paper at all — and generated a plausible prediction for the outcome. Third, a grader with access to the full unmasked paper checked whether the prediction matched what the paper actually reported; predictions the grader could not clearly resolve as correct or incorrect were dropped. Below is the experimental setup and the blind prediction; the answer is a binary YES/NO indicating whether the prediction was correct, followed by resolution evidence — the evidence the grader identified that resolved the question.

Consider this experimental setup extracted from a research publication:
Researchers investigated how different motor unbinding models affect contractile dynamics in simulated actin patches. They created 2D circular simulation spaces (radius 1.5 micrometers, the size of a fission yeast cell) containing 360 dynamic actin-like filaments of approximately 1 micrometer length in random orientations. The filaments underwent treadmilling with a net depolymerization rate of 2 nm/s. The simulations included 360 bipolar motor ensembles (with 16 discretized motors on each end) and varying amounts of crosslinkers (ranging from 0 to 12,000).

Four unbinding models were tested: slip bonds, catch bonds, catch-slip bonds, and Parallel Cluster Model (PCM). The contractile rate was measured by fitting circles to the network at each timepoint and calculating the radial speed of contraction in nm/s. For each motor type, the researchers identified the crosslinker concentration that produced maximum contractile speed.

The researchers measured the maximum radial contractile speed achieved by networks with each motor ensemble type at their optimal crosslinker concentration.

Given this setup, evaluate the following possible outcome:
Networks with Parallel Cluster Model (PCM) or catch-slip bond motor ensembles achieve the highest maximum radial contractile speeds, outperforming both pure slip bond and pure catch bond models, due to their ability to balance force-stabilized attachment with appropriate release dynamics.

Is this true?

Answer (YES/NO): NO